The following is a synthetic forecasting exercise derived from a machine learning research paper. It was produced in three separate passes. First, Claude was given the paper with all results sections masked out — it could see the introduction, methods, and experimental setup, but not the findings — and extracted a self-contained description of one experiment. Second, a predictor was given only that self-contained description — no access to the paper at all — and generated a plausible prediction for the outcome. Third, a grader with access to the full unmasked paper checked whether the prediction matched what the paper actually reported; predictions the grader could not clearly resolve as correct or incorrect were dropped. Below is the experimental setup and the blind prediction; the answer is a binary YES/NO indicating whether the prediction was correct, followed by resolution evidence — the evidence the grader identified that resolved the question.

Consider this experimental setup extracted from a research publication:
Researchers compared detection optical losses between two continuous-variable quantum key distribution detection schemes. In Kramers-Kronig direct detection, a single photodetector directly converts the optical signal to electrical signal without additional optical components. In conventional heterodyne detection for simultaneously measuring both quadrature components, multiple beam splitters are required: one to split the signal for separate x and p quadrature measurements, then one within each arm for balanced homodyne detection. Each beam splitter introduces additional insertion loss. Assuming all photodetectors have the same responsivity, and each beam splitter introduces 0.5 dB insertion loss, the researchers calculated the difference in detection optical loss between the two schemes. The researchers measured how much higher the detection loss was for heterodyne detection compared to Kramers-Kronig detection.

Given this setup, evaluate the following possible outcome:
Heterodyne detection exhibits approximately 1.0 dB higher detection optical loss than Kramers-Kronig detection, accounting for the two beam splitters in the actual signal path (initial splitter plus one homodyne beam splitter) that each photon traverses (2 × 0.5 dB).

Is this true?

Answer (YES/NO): YES